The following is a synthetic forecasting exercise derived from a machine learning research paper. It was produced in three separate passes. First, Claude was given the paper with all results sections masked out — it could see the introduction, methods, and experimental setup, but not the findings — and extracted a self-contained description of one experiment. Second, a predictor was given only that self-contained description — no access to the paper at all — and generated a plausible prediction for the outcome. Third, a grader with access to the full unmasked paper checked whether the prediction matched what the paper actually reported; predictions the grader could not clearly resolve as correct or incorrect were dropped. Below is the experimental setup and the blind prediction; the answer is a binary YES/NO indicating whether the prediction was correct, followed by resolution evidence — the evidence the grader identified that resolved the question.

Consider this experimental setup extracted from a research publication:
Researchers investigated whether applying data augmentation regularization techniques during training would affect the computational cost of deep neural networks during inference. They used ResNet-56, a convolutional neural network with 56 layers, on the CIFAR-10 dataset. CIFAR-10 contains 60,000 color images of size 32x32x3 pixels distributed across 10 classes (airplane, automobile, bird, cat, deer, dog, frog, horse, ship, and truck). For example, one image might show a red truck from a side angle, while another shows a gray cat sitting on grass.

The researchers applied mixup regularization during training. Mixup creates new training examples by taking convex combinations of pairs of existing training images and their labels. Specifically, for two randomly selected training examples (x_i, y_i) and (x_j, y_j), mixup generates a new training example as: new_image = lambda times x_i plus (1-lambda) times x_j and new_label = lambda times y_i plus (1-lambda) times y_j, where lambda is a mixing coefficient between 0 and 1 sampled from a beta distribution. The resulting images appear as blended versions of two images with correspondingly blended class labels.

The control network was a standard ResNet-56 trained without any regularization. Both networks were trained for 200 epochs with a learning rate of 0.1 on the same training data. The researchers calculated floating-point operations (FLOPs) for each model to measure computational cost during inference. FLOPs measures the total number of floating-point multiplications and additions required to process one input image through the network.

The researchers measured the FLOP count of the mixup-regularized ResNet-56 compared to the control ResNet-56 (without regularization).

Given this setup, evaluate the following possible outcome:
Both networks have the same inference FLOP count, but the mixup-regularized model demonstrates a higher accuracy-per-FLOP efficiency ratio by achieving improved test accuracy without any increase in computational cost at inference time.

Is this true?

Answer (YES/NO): YES